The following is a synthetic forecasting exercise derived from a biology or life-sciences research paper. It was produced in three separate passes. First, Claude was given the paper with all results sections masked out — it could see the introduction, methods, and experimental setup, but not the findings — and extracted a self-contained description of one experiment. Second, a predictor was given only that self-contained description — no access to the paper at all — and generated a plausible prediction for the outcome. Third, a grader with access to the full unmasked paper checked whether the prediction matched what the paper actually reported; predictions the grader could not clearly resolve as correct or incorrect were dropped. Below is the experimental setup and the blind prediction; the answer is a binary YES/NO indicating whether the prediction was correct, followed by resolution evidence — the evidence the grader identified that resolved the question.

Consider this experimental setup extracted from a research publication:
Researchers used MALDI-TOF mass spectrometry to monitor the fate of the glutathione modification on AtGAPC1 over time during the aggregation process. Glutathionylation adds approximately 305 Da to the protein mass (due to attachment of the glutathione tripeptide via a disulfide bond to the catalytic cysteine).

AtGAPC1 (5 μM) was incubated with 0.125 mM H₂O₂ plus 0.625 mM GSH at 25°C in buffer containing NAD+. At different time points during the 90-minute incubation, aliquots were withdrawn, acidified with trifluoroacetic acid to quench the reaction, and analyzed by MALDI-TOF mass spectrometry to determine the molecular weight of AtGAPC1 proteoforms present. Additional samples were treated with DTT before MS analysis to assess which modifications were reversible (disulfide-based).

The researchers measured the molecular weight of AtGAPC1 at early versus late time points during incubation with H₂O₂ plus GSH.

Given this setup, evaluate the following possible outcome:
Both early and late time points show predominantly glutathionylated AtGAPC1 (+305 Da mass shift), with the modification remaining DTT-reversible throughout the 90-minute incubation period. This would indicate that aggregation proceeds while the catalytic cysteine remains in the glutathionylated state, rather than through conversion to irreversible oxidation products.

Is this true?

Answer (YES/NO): NO